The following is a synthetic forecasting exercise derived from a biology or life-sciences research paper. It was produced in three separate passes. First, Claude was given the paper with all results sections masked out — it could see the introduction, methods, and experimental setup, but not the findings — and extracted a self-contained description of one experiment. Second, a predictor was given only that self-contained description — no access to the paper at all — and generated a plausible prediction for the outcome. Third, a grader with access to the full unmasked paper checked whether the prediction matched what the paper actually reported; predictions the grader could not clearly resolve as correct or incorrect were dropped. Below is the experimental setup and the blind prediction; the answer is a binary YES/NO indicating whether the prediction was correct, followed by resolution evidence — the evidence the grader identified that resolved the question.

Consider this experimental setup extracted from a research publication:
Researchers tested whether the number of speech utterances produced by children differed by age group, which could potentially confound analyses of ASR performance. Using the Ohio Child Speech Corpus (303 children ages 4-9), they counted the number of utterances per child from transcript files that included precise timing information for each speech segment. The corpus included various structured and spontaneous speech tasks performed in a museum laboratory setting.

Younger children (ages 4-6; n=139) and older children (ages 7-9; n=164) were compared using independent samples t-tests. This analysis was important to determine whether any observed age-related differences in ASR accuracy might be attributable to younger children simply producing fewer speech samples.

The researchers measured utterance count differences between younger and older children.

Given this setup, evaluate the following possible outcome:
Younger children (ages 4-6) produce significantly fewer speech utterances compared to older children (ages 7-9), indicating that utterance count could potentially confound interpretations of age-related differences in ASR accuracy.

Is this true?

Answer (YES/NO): NO